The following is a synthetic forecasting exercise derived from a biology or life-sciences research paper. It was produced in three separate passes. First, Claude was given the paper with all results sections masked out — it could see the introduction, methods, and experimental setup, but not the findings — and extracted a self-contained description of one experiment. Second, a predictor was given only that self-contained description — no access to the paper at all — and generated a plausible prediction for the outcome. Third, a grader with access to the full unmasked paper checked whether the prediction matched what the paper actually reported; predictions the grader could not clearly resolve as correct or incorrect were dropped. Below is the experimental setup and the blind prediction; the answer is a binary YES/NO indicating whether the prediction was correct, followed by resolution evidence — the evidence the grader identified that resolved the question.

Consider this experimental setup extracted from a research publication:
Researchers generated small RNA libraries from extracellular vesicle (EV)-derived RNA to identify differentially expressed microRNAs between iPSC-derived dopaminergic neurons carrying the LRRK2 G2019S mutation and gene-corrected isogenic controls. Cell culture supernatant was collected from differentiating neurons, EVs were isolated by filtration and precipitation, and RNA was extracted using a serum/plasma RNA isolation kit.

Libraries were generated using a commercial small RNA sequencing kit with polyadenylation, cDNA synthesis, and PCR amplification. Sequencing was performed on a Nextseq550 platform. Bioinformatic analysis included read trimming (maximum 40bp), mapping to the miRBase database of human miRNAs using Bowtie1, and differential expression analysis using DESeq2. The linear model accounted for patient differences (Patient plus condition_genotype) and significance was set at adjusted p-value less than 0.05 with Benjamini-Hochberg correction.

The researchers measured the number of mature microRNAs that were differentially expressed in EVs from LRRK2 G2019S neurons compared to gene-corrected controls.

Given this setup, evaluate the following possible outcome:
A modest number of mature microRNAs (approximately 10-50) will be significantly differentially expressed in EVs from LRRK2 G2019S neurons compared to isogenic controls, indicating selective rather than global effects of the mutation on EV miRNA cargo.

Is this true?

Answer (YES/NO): YES